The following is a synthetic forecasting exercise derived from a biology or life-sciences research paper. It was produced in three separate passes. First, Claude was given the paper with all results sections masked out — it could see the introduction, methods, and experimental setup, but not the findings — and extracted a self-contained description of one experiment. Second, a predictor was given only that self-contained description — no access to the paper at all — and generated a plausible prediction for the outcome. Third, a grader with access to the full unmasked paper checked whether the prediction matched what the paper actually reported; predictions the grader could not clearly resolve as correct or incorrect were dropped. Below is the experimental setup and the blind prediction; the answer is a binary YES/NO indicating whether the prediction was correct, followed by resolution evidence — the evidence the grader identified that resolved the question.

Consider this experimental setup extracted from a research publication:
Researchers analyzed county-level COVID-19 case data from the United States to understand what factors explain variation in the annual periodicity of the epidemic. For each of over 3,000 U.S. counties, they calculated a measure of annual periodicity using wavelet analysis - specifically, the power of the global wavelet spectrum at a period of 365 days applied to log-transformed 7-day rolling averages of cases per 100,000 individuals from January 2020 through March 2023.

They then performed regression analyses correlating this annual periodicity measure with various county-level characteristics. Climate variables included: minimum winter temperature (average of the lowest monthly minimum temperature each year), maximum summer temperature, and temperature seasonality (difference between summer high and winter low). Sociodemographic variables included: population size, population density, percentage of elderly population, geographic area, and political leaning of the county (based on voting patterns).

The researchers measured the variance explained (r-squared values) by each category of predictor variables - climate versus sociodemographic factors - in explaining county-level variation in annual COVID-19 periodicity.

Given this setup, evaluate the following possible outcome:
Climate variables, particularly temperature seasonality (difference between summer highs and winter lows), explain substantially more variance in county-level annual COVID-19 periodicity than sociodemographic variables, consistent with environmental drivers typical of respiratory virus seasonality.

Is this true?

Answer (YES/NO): YES